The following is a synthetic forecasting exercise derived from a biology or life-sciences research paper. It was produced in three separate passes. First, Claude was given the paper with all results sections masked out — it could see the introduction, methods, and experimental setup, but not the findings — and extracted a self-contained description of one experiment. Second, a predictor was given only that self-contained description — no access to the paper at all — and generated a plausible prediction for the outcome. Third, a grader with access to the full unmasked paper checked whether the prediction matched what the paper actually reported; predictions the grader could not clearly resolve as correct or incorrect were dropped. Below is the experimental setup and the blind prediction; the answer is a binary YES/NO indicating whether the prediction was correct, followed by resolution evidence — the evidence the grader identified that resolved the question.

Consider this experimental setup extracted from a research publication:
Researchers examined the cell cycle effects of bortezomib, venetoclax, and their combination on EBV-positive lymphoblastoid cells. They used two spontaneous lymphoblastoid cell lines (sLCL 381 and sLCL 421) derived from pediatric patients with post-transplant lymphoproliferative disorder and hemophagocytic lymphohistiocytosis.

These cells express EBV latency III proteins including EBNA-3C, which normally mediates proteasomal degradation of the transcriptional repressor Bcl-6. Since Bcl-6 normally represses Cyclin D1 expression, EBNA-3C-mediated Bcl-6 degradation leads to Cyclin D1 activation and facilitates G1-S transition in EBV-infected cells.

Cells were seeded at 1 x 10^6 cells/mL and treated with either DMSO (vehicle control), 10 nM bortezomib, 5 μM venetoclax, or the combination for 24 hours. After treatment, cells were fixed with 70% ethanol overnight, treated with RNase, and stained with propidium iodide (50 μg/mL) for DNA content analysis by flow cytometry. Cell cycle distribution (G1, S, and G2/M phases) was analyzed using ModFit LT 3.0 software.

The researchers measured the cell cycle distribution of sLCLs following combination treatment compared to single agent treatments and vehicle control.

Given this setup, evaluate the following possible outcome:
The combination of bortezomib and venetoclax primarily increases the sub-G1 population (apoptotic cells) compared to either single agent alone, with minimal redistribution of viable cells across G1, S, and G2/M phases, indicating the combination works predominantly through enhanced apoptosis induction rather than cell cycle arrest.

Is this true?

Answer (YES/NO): NO